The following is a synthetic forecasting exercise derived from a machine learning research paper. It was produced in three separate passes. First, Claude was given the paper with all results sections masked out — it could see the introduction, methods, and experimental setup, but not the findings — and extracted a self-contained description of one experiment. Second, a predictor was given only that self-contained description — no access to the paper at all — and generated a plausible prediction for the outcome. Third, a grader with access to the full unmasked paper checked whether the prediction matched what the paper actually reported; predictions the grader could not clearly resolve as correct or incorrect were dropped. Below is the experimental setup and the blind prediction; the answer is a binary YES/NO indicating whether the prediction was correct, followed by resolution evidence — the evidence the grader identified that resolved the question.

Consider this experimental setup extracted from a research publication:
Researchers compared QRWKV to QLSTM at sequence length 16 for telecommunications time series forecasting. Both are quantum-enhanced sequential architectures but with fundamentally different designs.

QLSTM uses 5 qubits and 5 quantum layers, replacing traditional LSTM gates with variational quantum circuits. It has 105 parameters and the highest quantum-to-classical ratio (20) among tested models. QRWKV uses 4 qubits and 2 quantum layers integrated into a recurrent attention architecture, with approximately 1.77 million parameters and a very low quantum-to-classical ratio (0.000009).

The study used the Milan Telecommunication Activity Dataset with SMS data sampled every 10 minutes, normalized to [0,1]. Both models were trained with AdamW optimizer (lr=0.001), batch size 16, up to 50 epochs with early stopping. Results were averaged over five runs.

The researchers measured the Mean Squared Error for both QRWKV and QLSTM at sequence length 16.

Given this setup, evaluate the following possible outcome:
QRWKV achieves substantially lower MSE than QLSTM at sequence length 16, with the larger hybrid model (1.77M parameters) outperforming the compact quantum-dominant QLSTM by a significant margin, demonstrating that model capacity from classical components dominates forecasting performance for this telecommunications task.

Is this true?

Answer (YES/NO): NO